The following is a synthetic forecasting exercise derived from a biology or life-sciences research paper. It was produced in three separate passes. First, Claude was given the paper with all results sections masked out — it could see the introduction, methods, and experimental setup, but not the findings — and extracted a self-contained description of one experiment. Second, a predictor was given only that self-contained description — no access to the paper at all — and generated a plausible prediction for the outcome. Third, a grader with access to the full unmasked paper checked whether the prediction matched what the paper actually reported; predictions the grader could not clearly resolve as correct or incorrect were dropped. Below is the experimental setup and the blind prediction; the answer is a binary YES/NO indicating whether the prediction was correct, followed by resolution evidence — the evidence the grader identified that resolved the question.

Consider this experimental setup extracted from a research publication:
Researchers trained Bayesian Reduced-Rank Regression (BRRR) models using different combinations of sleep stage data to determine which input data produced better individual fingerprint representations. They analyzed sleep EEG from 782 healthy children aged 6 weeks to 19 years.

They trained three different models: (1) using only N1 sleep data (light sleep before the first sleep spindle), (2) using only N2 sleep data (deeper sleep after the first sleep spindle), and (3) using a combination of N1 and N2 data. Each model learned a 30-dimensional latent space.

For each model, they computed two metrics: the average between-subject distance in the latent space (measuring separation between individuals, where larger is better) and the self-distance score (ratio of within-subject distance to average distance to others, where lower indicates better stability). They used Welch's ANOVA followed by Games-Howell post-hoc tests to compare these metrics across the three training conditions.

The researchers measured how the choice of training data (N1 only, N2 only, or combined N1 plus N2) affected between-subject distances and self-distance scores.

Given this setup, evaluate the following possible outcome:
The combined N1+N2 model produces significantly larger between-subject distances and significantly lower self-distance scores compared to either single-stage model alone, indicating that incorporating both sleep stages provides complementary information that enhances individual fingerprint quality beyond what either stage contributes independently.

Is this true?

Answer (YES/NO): NO